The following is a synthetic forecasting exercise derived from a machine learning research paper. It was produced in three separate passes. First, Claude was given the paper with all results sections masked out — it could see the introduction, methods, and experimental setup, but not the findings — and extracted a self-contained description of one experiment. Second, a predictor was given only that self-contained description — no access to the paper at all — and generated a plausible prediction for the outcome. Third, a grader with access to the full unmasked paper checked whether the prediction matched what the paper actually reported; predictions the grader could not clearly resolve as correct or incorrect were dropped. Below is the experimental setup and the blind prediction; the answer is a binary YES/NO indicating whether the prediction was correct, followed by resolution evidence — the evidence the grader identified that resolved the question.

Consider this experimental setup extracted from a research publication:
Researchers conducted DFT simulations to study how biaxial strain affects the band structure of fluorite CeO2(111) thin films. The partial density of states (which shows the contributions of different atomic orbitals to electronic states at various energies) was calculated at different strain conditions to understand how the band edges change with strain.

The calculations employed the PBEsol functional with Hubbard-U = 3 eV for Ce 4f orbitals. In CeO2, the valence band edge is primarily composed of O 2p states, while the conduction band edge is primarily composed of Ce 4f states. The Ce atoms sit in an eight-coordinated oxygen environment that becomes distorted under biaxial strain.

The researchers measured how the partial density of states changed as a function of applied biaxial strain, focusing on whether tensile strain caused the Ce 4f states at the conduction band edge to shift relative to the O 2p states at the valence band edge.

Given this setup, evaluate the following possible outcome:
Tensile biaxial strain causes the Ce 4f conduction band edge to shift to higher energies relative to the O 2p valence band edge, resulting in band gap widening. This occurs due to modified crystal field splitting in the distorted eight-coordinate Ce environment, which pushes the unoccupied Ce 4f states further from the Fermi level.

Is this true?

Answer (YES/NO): NO